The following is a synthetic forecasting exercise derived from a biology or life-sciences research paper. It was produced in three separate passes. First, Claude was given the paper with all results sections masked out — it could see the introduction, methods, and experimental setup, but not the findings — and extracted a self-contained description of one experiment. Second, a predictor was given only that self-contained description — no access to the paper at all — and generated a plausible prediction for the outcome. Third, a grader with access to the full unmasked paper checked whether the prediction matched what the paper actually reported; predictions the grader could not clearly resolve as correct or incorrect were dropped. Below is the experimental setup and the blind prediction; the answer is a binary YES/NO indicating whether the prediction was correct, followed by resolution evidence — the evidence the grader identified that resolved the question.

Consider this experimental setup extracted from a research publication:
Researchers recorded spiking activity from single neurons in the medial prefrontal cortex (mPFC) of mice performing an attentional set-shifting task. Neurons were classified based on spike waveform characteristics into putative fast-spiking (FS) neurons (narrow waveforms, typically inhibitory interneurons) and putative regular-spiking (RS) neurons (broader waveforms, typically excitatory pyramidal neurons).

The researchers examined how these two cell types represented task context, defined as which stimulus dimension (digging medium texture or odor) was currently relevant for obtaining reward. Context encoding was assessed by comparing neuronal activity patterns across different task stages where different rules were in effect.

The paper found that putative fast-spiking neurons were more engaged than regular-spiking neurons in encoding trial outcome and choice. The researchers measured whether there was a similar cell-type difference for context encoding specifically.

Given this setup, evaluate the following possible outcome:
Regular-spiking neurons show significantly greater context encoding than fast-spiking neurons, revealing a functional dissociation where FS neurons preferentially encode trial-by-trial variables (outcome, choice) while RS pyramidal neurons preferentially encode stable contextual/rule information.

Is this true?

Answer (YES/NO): NO